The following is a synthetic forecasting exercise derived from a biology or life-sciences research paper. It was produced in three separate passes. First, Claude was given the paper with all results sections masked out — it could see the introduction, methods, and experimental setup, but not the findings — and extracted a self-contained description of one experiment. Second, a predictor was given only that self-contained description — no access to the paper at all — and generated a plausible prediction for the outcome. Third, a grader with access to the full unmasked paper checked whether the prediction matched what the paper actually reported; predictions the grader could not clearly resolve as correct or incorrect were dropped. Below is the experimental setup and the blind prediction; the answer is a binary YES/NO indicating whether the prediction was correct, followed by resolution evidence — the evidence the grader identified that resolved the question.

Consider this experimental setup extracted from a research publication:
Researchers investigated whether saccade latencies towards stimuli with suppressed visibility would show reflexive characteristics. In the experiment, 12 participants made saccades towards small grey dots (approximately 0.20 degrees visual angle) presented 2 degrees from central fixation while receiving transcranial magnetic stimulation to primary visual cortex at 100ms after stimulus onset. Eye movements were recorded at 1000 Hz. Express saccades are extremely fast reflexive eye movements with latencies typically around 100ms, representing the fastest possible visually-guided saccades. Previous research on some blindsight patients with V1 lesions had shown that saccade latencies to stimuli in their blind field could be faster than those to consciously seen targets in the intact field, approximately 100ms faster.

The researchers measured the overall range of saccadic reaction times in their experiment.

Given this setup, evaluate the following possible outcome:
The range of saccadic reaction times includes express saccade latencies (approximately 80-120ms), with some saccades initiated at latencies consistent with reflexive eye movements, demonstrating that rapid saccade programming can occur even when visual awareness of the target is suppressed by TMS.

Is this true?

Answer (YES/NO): NO